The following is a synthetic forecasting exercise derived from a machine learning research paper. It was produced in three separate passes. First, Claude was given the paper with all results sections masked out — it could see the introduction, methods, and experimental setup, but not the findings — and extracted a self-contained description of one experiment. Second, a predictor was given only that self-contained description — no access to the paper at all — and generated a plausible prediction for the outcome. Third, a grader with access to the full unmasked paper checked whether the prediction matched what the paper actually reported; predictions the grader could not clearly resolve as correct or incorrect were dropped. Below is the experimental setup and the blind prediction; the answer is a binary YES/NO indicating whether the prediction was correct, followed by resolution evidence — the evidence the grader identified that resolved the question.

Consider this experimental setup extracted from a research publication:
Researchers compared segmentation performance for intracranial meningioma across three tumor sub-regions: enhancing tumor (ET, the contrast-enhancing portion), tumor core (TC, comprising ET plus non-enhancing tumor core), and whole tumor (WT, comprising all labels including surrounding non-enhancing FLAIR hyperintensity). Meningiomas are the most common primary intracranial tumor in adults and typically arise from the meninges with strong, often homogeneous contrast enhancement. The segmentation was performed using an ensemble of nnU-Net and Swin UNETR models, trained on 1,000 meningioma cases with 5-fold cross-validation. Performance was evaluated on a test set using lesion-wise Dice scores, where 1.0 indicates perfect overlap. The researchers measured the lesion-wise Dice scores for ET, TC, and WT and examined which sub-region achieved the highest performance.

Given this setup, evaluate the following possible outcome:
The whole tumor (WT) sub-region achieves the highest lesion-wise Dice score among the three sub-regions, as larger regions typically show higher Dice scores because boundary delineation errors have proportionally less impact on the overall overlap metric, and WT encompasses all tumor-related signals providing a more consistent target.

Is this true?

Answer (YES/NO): NO